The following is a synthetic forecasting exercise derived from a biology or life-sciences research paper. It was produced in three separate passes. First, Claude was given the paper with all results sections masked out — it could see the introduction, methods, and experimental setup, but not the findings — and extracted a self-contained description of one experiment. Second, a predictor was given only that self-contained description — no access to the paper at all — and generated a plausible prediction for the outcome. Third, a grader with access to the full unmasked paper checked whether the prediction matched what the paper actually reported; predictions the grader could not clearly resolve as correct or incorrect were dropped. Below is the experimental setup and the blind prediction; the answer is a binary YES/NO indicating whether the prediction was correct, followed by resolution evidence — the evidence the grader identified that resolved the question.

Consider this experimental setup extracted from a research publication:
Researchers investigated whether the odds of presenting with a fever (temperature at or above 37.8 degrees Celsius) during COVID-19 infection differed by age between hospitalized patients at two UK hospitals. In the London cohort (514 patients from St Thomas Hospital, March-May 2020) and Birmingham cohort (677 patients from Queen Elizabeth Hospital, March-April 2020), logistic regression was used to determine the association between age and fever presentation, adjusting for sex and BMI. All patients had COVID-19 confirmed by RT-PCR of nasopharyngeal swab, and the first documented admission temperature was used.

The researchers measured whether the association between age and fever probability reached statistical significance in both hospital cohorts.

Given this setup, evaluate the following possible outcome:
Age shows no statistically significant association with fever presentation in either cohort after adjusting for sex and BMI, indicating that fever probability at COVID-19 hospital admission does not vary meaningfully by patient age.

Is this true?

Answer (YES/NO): NO